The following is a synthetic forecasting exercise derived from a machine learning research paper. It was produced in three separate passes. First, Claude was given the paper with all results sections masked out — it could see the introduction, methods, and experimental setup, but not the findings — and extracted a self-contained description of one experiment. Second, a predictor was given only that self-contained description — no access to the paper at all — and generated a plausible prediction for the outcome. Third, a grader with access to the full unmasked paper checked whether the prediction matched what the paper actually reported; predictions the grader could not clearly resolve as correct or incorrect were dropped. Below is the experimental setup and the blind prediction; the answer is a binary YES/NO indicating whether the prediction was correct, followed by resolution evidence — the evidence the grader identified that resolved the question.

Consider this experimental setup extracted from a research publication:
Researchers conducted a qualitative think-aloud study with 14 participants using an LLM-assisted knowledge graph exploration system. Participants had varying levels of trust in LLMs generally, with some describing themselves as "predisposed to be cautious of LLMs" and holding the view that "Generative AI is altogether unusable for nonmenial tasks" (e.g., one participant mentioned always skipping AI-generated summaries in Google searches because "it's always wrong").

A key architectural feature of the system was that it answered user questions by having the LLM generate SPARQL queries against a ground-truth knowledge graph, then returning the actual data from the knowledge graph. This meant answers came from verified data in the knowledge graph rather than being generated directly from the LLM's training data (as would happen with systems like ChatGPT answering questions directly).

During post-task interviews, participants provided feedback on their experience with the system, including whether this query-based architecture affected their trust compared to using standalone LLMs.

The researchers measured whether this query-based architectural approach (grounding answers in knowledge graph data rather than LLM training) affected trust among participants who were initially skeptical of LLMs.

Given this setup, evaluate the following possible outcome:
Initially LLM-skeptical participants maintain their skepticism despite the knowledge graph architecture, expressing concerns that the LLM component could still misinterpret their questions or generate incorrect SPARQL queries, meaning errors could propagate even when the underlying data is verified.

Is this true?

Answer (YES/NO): NO